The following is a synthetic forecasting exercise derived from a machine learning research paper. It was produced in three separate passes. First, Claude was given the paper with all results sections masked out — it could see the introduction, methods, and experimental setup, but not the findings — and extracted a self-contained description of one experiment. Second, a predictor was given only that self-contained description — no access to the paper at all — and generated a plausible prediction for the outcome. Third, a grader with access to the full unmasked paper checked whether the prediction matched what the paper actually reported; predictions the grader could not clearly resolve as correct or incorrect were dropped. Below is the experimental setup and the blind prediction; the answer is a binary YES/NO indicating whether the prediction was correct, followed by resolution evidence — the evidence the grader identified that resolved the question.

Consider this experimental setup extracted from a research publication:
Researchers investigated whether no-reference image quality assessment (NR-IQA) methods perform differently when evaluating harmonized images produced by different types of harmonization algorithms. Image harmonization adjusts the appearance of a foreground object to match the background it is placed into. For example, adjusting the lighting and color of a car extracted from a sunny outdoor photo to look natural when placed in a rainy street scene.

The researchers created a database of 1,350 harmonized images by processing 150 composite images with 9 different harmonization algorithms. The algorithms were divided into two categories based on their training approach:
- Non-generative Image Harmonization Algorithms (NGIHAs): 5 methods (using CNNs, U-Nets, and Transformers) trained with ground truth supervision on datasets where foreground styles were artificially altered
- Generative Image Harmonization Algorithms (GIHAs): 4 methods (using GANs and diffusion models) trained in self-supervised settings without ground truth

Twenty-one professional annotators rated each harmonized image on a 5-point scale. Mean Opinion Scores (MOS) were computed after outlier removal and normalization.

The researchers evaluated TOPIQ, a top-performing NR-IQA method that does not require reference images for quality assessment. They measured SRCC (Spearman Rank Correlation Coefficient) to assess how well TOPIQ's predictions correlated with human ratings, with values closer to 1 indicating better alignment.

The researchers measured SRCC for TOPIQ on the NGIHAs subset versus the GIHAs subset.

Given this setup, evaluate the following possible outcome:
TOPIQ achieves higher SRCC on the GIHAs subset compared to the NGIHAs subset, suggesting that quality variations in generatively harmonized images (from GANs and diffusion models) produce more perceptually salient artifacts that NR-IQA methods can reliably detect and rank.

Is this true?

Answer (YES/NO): YES